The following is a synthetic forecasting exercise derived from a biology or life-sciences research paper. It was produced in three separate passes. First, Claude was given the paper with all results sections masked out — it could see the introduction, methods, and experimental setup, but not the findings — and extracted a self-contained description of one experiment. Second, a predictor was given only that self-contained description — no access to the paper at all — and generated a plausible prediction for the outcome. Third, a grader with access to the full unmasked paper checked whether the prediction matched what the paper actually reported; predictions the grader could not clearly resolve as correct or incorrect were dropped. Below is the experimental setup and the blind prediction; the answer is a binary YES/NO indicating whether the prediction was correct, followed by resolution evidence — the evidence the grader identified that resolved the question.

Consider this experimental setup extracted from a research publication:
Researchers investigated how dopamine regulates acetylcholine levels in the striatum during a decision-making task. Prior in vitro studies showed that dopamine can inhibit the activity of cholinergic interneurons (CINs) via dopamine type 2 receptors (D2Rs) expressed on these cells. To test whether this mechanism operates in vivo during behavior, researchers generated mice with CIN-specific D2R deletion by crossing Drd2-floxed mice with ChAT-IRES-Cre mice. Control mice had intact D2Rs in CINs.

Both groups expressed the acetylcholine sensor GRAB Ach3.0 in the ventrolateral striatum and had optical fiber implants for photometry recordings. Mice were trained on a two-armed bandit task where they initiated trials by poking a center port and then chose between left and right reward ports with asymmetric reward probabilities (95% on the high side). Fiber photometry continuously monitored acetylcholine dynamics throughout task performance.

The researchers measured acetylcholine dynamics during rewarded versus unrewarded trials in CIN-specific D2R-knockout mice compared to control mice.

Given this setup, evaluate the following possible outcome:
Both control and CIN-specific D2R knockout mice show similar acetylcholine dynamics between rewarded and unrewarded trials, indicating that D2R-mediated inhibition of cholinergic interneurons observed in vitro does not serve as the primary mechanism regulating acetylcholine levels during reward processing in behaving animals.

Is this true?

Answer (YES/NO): NO